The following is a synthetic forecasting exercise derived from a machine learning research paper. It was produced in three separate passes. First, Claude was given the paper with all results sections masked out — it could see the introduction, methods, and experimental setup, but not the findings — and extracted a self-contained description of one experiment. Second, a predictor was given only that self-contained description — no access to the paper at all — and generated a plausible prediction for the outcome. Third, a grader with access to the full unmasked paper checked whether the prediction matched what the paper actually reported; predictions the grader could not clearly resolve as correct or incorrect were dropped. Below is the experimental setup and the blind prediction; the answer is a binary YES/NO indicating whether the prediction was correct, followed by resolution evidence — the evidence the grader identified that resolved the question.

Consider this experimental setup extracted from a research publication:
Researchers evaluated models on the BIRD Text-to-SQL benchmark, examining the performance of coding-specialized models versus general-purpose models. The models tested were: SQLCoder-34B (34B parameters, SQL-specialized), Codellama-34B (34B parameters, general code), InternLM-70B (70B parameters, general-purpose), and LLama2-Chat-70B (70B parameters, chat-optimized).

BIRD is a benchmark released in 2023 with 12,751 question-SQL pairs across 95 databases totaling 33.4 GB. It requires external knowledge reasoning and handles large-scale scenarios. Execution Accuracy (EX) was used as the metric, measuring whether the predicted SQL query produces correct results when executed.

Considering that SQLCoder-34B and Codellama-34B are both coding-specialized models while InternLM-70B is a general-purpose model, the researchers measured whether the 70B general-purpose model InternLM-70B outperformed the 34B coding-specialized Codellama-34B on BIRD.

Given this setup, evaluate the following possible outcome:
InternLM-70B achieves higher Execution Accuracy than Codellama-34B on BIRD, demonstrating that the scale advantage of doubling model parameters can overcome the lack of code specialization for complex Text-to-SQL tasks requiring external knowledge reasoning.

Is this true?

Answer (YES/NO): YES